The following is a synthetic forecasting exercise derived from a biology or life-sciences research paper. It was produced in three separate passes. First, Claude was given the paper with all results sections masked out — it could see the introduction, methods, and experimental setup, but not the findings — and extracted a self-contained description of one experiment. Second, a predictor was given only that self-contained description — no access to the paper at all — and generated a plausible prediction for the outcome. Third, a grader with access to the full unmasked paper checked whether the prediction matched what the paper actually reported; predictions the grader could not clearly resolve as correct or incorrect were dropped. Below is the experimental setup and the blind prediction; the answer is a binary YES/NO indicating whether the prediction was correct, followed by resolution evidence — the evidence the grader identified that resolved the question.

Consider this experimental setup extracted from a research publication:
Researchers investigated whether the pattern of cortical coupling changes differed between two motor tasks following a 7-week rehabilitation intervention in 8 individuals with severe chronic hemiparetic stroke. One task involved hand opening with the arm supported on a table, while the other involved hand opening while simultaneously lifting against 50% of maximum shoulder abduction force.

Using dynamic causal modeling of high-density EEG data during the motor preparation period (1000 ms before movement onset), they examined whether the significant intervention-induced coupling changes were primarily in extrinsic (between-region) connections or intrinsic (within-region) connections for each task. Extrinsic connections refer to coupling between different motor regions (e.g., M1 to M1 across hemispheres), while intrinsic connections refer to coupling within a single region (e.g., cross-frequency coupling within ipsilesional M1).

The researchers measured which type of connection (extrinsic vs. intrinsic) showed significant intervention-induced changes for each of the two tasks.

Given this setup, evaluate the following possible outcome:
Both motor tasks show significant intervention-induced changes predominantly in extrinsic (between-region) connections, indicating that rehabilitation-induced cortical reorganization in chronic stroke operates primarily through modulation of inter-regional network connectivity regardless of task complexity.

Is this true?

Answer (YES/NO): NO